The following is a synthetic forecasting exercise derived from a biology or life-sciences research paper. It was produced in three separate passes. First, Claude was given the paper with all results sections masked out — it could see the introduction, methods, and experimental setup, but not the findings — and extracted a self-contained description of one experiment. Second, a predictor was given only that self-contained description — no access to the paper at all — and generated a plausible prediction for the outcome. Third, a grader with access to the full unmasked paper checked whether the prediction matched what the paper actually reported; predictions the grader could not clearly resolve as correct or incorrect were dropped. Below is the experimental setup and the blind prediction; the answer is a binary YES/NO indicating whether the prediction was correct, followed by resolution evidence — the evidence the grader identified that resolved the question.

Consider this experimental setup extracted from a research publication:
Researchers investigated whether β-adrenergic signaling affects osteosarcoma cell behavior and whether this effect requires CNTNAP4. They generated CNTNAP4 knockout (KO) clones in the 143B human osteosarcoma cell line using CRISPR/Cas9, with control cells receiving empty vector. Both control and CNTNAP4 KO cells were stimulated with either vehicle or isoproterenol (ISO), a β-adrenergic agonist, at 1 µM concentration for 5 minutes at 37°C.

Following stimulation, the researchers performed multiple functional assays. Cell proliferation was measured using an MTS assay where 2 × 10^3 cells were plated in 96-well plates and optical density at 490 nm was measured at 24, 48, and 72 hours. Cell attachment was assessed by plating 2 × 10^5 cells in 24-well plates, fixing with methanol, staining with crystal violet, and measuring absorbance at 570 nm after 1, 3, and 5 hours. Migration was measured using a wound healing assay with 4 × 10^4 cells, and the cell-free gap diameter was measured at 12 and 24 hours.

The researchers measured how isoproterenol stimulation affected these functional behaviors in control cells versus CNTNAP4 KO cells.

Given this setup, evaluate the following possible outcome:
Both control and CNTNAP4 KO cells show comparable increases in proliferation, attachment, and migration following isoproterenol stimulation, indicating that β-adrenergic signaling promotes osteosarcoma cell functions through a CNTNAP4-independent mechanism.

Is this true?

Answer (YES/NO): NO